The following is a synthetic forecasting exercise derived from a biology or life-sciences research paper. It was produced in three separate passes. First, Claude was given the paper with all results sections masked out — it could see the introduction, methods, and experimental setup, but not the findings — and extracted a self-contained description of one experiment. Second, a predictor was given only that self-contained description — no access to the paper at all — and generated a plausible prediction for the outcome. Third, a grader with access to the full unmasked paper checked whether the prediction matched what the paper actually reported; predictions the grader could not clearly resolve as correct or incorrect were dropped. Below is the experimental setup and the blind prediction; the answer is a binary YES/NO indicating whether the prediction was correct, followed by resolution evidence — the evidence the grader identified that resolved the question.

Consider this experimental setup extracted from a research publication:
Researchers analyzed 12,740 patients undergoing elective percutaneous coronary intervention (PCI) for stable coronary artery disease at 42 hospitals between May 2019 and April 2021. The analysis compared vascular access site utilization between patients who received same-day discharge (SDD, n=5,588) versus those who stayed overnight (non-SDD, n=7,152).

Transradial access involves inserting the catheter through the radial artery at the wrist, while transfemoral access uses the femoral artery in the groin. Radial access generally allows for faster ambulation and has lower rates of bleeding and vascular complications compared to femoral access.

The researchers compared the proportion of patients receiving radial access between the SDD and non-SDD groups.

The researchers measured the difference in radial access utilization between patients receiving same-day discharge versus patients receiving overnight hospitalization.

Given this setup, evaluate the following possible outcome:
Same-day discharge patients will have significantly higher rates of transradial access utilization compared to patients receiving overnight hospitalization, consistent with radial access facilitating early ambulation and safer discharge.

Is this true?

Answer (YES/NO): YES